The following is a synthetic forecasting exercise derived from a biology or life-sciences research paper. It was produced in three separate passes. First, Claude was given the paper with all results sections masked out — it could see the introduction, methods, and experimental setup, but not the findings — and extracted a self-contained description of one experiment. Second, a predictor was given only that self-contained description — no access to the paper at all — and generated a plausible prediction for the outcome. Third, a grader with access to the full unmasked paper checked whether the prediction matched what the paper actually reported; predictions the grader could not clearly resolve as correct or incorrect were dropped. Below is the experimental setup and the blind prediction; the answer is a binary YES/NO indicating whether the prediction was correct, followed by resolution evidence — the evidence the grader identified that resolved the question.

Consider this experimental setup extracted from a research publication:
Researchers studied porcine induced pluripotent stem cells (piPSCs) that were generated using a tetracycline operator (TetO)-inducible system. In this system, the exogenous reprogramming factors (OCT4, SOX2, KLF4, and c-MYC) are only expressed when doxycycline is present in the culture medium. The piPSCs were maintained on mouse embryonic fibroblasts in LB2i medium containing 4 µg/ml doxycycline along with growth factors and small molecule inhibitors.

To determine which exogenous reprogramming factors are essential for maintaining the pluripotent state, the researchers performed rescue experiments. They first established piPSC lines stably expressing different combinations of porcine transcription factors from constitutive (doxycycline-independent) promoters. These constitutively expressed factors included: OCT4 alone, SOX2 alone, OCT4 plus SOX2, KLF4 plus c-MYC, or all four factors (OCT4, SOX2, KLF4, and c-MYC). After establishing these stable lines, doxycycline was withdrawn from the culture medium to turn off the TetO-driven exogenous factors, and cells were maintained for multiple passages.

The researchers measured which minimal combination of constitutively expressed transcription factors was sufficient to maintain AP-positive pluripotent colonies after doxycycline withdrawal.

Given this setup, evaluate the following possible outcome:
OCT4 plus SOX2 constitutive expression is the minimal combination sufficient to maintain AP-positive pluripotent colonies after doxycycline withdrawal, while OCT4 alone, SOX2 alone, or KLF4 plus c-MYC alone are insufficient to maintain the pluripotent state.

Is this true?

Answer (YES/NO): NO